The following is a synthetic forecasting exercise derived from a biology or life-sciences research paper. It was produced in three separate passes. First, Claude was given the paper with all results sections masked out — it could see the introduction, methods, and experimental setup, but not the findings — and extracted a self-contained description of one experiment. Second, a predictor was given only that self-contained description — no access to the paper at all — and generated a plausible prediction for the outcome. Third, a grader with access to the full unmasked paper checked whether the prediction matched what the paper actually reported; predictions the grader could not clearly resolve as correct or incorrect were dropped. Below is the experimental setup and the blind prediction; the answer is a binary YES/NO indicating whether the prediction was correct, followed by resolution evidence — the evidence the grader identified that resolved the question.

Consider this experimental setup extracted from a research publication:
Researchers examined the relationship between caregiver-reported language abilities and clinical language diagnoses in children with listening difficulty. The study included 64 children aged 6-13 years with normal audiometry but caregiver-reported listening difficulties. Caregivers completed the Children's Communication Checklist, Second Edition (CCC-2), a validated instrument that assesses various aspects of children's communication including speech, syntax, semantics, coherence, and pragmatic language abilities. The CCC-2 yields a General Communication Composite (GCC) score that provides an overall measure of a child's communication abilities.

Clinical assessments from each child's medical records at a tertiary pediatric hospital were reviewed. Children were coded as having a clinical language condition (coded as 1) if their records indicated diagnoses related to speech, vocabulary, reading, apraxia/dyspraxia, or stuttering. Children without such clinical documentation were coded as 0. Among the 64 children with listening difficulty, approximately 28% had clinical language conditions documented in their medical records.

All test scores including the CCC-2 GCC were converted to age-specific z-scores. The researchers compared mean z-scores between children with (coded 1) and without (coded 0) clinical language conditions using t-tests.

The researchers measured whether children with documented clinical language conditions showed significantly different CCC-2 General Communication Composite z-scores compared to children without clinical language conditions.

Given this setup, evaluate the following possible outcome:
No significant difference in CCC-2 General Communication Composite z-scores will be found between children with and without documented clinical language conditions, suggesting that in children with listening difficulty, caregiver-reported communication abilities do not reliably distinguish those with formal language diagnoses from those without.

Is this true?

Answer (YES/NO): NO